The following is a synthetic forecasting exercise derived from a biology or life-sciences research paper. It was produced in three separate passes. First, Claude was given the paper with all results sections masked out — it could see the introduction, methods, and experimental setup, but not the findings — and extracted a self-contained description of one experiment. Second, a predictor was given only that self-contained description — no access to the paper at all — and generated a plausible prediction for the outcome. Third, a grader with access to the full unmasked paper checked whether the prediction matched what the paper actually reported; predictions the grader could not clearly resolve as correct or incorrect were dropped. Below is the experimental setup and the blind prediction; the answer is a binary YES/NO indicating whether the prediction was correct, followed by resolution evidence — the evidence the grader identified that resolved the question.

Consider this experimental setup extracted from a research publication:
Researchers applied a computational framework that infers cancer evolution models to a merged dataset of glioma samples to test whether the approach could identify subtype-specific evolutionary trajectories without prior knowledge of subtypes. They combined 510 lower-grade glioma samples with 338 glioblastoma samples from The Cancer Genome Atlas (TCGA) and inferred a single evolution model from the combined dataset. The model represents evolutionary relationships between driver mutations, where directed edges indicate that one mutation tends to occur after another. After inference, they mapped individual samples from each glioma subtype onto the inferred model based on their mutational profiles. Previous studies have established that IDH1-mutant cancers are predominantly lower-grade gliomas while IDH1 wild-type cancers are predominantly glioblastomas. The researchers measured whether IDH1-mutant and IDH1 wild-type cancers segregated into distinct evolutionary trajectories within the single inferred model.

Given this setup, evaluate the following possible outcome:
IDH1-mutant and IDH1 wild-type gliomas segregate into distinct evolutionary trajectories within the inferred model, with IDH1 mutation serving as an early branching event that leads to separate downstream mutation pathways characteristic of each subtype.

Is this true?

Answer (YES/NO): YES